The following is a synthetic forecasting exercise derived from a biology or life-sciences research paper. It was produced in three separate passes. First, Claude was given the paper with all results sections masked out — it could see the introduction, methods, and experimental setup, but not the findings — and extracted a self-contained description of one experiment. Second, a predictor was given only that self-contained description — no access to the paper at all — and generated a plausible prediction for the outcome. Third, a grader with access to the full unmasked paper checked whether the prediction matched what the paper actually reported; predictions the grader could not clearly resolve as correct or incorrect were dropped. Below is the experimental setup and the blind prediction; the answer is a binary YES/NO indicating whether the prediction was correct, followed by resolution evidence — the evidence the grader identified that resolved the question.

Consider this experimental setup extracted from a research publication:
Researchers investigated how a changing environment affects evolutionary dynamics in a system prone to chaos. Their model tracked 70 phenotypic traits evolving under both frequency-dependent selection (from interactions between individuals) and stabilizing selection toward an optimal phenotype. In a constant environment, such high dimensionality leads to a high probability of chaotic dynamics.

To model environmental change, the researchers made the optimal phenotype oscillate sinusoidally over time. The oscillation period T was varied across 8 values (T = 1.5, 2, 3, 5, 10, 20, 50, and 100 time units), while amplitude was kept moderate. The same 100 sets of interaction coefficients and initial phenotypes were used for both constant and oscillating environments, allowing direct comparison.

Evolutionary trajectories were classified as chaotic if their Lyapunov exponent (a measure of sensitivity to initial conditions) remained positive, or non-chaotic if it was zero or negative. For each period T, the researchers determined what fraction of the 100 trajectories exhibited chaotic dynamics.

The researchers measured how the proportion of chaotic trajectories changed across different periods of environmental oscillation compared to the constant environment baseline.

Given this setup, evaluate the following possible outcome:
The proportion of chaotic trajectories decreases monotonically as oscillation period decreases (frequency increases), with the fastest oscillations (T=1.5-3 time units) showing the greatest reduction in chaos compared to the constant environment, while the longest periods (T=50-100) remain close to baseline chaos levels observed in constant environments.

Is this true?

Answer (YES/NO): NO